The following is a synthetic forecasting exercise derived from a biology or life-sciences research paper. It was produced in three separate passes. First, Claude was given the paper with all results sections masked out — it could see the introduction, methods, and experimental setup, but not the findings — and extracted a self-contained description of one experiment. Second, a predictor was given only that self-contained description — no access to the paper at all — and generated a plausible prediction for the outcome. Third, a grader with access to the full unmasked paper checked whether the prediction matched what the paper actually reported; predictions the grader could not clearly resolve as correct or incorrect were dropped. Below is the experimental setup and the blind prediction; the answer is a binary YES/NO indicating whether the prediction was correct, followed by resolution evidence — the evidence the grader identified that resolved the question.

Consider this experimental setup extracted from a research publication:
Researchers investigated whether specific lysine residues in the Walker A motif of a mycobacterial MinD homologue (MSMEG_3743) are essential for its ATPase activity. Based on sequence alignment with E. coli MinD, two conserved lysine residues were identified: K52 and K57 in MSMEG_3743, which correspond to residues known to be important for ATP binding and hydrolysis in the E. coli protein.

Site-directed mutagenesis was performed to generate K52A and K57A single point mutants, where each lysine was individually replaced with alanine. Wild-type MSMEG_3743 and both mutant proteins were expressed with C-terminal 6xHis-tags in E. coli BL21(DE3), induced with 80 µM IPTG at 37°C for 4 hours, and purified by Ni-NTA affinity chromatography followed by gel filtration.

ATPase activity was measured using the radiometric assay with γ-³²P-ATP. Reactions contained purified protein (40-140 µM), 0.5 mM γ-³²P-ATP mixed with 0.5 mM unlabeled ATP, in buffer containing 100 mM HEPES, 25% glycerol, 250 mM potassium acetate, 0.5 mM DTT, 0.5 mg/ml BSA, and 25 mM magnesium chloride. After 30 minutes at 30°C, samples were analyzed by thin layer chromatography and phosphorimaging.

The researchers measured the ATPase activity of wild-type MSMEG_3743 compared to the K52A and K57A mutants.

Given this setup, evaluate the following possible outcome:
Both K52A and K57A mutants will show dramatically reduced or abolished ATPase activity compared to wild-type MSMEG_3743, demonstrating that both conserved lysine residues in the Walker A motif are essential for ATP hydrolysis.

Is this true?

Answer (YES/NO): NO